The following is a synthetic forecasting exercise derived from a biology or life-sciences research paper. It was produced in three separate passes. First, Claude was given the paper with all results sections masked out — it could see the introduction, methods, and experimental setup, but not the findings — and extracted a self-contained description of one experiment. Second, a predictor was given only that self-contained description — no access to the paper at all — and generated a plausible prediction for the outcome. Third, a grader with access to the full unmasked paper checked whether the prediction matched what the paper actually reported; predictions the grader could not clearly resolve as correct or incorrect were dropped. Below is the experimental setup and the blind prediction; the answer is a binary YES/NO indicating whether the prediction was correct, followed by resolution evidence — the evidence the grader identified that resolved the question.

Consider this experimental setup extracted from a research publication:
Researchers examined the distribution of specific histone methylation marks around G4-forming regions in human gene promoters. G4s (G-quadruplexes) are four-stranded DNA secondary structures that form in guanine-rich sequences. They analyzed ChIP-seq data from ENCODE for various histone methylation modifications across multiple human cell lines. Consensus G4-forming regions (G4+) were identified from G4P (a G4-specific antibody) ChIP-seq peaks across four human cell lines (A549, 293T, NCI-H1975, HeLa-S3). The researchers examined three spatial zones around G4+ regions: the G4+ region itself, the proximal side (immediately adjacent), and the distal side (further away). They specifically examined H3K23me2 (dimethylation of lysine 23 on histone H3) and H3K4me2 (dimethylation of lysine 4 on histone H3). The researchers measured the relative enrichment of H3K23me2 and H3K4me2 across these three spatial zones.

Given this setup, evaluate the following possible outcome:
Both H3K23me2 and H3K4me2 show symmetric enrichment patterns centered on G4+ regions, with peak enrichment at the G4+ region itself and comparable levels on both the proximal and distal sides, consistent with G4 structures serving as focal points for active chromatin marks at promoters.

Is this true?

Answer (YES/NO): NO